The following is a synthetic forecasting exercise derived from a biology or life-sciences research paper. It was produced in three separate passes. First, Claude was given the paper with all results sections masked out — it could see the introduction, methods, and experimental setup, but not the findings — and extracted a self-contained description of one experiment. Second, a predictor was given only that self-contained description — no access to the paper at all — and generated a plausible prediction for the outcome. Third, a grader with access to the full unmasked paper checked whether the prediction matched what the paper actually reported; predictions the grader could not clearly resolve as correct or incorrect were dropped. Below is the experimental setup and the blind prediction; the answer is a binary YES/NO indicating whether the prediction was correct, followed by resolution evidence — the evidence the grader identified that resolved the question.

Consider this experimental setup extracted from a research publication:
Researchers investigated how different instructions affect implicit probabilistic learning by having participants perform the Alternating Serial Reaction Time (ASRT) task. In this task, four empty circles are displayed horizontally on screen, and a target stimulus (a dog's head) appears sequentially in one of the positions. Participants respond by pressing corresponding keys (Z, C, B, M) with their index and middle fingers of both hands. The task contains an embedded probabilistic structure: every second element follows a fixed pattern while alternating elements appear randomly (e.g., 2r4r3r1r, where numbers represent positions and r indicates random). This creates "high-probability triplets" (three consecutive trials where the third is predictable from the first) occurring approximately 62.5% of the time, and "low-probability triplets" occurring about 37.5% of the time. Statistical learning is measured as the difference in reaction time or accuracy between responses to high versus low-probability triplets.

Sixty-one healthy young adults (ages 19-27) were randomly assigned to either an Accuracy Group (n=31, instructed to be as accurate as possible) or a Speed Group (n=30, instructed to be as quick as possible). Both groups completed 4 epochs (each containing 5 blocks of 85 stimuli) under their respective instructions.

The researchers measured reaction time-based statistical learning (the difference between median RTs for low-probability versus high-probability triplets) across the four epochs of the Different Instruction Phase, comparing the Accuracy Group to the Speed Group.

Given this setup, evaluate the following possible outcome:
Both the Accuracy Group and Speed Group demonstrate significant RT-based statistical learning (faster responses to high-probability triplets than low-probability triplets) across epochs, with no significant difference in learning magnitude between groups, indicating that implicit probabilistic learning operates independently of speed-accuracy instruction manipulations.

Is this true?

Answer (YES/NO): YES